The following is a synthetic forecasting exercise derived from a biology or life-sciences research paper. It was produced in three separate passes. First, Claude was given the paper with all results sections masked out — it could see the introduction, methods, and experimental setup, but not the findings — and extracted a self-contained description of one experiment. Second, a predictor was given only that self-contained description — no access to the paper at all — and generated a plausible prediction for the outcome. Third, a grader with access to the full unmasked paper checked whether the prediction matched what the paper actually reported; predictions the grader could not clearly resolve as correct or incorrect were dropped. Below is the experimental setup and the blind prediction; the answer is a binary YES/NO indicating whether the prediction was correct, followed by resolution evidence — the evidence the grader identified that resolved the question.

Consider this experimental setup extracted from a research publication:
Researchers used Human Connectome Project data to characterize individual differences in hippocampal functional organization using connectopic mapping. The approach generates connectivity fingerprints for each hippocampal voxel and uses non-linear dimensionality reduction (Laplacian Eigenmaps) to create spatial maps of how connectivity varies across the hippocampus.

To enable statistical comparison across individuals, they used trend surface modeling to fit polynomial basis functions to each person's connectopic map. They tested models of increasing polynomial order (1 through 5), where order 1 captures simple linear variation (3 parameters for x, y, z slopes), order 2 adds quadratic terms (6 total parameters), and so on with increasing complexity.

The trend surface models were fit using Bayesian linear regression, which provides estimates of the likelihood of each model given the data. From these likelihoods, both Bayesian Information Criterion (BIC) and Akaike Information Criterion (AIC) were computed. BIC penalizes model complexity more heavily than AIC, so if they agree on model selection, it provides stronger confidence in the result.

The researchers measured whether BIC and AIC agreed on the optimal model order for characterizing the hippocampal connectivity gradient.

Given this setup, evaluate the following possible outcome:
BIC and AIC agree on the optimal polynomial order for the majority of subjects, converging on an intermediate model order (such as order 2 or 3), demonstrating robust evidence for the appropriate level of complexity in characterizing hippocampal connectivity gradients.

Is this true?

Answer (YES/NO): YES